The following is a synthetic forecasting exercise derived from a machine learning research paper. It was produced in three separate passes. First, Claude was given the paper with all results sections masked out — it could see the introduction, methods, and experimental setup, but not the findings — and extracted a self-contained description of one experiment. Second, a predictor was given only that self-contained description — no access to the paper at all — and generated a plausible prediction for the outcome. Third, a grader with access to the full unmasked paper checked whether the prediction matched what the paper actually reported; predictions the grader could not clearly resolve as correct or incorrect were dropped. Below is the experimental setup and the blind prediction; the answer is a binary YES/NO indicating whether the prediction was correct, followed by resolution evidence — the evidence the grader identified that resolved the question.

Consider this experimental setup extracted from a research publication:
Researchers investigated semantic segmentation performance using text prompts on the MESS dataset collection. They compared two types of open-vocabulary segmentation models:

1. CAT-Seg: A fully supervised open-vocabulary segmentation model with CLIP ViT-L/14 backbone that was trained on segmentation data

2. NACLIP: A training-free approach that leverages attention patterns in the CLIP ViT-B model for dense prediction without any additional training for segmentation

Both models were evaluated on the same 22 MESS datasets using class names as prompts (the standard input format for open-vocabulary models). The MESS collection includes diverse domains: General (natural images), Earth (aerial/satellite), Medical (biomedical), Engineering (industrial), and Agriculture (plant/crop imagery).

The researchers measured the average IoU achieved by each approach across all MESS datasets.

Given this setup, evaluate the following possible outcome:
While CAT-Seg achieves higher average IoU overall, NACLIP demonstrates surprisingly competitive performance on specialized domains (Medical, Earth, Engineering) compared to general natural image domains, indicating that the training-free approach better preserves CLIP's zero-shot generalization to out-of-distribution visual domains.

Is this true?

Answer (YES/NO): NO